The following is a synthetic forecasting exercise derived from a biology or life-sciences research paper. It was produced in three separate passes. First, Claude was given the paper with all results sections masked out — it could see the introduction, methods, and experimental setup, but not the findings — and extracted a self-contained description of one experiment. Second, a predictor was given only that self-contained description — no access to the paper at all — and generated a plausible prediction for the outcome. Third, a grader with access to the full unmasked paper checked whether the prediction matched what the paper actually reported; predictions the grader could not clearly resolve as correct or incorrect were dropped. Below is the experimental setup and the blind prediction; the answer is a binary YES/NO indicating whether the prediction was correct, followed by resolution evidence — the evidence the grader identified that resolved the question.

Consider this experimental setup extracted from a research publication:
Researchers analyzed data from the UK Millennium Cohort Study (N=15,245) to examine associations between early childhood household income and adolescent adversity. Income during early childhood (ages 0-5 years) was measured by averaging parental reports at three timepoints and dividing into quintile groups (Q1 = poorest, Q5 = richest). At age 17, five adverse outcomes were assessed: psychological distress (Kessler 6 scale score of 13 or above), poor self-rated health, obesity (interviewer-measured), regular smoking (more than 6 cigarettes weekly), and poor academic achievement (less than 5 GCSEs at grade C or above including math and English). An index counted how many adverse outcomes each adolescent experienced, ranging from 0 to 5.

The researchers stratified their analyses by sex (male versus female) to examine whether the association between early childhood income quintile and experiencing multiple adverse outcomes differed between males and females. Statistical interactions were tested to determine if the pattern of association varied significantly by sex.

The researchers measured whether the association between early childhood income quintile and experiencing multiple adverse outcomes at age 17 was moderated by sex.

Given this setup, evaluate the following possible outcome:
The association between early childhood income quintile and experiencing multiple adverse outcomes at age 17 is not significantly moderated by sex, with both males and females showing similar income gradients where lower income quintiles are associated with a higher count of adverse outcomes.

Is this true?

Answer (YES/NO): YES